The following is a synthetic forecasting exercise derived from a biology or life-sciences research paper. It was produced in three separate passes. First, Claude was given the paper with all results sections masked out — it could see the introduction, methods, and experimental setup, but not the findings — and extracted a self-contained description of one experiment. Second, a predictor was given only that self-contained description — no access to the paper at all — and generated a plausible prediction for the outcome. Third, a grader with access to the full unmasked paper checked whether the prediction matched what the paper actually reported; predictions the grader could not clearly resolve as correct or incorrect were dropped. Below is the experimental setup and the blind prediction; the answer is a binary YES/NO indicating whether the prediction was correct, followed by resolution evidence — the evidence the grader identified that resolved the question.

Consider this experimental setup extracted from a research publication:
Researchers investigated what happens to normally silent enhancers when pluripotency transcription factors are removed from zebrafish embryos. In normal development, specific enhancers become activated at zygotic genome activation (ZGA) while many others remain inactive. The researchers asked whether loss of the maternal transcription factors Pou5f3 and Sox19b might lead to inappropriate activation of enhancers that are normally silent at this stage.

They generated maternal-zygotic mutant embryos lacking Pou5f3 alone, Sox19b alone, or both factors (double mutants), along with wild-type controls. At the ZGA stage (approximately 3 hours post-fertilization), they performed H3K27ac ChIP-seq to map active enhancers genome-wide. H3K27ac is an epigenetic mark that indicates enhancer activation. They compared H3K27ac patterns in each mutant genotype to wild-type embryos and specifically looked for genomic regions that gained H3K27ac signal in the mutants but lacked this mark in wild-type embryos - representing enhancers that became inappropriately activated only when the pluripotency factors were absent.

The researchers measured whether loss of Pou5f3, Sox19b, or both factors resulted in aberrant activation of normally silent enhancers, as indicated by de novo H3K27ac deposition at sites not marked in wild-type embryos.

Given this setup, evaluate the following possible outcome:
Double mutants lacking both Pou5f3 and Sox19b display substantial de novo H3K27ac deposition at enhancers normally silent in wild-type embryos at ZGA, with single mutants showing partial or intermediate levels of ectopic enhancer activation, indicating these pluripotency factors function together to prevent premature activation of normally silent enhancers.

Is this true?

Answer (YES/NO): YES